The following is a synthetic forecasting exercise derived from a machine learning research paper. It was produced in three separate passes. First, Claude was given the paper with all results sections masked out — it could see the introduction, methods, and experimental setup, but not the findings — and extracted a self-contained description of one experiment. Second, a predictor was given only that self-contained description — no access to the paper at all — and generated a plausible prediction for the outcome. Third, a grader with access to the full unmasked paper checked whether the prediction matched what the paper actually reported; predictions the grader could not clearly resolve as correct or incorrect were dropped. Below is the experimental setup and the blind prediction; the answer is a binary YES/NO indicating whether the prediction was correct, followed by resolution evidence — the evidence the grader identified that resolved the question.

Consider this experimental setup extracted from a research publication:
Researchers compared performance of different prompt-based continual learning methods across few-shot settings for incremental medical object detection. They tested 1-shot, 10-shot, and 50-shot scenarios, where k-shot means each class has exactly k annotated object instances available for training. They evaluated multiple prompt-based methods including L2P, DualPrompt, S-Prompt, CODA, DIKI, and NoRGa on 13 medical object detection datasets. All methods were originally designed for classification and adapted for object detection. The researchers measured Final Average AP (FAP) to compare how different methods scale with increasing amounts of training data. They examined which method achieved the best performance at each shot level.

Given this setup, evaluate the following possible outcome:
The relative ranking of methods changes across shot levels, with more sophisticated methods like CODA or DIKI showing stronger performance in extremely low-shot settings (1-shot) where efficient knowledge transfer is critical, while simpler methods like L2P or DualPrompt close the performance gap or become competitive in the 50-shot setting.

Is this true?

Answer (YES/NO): NO